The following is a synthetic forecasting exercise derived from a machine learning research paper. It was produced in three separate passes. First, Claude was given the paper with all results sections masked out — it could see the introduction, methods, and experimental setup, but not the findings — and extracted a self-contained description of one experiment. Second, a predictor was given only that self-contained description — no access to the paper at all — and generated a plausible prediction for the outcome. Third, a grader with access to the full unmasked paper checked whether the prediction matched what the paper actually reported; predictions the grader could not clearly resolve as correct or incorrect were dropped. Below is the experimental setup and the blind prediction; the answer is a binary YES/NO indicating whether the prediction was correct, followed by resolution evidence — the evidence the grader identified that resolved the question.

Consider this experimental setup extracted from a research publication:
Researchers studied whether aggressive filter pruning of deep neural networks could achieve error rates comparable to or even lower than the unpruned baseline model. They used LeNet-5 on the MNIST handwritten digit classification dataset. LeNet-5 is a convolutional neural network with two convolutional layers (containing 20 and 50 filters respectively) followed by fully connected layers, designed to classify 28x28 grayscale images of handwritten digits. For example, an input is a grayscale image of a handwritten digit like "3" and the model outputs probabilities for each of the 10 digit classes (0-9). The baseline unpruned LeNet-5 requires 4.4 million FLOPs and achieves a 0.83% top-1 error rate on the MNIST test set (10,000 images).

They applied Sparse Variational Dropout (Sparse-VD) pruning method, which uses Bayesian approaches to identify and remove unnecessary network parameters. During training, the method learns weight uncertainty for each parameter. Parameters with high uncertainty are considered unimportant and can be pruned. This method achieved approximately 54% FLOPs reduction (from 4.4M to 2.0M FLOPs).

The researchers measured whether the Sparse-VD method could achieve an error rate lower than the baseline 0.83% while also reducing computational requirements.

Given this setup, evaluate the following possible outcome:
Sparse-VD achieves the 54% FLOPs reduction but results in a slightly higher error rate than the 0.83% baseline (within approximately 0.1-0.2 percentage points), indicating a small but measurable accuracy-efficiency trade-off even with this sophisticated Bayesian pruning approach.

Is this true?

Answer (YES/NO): NO